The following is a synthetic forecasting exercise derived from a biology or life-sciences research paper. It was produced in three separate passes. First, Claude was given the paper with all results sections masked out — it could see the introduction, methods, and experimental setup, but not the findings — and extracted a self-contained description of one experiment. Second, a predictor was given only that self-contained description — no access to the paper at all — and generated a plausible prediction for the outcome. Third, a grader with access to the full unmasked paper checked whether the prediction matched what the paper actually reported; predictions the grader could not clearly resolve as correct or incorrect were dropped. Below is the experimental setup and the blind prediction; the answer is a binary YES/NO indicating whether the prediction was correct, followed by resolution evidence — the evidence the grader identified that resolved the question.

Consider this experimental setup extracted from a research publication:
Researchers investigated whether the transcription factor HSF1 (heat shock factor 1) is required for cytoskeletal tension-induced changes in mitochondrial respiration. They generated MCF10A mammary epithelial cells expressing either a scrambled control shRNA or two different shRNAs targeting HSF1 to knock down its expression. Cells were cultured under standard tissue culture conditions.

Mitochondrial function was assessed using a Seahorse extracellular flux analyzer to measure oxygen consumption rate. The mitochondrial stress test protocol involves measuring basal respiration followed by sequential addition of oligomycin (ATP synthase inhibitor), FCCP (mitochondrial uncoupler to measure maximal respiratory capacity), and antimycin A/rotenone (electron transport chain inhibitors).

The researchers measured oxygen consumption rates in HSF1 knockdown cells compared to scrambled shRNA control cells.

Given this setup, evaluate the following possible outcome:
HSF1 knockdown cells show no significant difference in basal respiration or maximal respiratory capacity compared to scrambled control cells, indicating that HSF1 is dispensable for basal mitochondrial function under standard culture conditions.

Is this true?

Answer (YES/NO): NO